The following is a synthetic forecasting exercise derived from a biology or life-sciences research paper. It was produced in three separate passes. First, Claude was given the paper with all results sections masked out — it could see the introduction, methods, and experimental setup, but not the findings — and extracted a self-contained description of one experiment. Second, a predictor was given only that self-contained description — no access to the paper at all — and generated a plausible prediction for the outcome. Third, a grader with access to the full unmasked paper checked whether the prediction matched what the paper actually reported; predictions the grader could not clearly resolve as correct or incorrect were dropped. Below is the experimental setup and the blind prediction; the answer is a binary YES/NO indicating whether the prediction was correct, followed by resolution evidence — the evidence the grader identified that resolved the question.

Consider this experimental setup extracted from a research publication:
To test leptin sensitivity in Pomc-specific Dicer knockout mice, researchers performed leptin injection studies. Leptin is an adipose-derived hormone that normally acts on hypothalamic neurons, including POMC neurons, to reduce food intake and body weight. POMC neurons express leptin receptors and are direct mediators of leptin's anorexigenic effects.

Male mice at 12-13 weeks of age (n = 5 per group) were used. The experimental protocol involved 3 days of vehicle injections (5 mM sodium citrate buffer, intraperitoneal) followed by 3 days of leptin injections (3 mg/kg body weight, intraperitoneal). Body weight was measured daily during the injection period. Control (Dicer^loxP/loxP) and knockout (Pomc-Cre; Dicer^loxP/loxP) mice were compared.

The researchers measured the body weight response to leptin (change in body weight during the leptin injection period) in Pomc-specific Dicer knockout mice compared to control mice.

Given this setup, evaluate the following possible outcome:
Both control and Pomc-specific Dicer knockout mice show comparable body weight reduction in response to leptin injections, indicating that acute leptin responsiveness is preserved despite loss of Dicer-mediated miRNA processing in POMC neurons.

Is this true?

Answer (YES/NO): NO